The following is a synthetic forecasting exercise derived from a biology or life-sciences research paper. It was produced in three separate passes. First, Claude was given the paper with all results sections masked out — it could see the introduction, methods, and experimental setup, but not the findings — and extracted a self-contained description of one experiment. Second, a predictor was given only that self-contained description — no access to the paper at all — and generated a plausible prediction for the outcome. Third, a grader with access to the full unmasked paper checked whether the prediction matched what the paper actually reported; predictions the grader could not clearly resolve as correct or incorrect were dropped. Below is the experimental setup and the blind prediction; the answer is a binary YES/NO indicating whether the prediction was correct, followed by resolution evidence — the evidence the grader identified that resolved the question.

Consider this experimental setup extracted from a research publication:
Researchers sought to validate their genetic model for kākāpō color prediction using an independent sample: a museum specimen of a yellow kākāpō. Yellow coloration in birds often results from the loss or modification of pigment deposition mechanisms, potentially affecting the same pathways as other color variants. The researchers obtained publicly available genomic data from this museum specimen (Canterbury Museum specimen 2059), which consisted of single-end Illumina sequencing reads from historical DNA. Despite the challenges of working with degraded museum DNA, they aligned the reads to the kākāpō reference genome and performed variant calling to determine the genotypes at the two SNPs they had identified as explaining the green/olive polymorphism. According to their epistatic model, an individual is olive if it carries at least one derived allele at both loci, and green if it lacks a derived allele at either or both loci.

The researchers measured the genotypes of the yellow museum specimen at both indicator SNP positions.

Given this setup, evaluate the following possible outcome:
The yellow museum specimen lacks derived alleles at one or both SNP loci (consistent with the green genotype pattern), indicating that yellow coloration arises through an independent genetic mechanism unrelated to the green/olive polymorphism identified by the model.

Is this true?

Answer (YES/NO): NO